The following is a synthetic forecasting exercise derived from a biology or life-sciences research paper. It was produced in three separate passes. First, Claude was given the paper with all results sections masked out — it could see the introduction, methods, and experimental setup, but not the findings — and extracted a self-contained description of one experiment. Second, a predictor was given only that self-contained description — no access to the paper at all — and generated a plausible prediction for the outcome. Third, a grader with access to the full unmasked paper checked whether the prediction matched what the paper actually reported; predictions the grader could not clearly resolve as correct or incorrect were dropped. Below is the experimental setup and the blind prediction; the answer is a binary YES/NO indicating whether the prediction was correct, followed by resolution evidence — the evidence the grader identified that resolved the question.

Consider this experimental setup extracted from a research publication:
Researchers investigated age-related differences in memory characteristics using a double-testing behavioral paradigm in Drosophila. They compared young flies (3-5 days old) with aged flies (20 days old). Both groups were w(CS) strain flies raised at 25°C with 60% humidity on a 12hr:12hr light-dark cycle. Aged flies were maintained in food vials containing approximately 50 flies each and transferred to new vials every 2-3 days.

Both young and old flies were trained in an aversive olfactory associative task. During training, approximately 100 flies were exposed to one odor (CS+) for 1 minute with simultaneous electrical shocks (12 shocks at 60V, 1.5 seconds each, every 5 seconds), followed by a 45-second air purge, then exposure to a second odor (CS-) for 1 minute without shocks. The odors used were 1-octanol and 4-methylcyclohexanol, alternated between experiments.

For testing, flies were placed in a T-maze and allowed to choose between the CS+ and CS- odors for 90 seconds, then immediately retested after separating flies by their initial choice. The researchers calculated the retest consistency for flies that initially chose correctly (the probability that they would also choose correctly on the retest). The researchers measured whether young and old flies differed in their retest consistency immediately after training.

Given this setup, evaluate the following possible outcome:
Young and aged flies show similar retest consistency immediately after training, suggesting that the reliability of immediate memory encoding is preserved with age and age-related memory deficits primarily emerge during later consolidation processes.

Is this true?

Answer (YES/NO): NO